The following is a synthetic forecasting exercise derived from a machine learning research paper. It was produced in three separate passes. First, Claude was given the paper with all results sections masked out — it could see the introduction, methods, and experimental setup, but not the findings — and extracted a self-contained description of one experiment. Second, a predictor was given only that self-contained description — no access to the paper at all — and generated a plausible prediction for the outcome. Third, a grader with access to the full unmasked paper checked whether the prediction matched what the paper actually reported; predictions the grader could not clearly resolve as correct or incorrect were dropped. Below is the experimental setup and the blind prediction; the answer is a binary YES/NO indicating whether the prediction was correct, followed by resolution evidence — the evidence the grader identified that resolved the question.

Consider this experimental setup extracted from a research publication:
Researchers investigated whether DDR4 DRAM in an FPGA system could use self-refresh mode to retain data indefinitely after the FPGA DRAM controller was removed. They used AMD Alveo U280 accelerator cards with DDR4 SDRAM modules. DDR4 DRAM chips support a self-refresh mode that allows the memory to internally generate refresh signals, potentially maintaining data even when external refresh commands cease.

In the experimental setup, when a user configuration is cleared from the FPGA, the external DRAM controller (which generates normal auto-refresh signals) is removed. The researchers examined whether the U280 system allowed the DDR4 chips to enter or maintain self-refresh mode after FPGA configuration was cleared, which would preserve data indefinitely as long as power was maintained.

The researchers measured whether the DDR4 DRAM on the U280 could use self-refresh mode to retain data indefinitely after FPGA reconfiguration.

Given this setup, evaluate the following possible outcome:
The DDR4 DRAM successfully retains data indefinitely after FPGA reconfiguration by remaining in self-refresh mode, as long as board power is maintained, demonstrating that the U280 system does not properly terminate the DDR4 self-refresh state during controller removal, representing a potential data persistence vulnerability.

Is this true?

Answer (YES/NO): NO